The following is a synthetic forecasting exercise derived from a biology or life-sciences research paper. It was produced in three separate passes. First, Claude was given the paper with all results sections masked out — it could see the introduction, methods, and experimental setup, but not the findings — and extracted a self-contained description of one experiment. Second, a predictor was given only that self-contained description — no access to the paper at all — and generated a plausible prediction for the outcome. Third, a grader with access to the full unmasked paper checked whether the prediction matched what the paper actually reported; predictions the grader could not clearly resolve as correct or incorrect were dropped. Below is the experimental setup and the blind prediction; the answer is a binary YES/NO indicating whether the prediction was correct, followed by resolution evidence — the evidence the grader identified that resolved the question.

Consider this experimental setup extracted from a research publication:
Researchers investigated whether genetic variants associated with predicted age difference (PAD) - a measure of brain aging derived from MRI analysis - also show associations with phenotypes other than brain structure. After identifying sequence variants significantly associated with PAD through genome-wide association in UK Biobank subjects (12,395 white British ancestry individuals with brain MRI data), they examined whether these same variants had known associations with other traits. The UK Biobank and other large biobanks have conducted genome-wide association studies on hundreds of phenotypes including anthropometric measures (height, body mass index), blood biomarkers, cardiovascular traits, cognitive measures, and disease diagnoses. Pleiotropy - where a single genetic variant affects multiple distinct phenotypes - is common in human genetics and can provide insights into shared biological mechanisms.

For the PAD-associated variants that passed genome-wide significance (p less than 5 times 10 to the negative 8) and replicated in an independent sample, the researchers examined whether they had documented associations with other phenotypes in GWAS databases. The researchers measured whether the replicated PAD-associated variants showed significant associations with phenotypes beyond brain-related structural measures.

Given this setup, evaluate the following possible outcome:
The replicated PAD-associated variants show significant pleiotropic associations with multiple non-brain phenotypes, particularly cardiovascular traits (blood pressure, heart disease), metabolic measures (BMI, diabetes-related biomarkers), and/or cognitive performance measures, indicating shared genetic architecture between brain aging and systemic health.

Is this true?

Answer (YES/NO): NO